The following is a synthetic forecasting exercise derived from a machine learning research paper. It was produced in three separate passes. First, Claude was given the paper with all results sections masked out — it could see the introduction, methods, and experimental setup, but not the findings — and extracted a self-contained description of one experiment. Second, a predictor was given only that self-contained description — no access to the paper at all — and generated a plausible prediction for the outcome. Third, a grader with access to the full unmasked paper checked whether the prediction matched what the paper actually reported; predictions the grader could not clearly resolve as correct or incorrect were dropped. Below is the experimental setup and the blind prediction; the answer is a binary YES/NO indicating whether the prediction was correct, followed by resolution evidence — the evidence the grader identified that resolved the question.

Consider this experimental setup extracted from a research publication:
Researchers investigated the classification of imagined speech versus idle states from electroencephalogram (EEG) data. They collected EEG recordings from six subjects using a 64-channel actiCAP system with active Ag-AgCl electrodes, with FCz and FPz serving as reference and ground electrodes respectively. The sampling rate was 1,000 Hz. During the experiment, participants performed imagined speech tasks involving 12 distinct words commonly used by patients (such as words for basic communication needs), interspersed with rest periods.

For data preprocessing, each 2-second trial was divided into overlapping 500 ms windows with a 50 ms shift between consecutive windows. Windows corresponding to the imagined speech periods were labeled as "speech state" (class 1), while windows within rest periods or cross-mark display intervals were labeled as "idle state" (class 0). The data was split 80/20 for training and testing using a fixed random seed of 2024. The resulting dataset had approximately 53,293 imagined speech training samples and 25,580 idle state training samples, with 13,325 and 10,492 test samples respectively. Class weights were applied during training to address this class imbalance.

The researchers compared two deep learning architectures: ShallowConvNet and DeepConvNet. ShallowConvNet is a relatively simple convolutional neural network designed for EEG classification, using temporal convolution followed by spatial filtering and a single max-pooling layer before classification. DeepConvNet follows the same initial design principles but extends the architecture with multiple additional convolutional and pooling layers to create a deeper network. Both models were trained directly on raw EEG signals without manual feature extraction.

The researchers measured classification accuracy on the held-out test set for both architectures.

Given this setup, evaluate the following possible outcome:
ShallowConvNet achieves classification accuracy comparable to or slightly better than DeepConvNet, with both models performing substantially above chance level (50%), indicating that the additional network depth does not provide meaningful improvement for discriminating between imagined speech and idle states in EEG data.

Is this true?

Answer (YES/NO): YES